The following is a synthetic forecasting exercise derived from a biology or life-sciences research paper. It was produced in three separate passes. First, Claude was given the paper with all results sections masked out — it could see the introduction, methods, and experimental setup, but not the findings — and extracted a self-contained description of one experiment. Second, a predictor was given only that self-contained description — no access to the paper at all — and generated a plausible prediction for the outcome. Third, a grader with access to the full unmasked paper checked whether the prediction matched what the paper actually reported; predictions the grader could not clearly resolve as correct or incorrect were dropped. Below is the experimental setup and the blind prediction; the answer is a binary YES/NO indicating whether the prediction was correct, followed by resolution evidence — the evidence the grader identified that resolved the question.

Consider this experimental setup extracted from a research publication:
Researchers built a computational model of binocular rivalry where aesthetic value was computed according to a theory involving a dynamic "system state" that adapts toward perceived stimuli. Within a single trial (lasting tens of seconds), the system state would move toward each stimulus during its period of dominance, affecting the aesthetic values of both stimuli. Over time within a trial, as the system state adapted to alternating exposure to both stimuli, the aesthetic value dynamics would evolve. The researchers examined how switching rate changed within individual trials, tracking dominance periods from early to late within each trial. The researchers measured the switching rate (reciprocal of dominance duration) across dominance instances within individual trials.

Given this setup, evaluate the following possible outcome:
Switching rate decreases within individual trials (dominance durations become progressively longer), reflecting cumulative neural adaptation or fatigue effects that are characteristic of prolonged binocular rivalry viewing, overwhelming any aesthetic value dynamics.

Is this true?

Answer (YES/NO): NO